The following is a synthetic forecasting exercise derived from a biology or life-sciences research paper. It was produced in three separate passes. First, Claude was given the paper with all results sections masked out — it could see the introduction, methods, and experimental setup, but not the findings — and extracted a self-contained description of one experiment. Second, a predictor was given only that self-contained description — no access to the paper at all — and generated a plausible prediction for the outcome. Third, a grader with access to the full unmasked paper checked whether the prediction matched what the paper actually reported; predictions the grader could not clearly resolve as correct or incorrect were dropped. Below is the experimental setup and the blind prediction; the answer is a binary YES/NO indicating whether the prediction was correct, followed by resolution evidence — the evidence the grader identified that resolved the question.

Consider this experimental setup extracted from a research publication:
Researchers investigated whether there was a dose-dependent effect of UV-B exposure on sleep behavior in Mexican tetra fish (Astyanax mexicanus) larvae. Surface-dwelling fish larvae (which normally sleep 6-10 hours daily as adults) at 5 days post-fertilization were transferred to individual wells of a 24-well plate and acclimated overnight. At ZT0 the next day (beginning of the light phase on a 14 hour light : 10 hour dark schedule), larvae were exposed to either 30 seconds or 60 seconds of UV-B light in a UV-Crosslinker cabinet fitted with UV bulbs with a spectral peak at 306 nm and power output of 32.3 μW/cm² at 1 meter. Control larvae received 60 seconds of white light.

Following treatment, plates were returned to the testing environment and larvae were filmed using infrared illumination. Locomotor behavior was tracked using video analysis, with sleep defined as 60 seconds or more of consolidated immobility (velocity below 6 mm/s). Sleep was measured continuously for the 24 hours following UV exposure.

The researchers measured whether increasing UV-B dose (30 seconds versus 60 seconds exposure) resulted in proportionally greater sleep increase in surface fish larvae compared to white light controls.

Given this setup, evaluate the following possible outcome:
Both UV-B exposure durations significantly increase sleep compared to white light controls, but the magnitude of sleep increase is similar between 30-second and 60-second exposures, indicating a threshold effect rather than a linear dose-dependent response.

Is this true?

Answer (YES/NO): NO